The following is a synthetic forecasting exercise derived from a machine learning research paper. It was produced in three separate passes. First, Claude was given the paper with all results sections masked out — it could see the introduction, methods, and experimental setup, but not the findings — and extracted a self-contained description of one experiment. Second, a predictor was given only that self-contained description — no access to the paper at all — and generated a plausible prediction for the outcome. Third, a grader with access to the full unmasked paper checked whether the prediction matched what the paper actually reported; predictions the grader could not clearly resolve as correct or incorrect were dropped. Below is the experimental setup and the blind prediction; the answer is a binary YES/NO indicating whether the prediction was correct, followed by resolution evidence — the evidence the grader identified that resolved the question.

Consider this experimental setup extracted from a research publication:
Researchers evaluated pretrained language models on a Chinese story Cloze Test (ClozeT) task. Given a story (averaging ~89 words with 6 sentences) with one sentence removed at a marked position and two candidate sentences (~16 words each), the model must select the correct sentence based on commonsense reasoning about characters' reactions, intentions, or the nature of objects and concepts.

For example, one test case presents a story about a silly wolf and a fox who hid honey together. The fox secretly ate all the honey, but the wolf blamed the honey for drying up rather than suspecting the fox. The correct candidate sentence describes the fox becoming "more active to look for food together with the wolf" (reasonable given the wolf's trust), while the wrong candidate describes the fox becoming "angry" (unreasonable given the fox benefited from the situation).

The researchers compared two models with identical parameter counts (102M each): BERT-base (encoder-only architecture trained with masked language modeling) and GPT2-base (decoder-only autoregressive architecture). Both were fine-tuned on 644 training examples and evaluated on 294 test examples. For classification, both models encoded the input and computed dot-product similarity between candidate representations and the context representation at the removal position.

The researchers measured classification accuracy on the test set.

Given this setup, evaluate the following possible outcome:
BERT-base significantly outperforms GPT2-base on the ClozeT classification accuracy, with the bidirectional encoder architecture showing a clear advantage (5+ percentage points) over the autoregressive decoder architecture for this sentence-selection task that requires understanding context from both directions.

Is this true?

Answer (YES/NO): NO